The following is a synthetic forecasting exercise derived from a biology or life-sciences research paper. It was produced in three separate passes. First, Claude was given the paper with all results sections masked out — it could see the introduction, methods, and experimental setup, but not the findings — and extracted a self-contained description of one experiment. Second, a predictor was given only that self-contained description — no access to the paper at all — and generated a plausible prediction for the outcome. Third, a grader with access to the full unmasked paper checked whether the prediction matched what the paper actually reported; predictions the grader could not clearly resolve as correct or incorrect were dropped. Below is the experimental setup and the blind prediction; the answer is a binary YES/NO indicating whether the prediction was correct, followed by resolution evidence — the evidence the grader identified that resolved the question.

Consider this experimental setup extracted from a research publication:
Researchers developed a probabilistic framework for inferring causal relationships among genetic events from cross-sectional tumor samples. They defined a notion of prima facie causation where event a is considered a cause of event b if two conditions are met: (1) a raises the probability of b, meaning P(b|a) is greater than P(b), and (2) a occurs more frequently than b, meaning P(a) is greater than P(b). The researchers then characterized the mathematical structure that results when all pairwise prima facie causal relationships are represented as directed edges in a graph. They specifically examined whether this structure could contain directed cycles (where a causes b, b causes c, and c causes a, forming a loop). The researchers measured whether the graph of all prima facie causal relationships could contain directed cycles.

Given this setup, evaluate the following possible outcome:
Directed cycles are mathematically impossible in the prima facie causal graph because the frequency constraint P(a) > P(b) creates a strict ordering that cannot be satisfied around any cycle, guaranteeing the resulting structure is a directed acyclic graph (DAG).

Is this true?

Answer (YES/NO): YES